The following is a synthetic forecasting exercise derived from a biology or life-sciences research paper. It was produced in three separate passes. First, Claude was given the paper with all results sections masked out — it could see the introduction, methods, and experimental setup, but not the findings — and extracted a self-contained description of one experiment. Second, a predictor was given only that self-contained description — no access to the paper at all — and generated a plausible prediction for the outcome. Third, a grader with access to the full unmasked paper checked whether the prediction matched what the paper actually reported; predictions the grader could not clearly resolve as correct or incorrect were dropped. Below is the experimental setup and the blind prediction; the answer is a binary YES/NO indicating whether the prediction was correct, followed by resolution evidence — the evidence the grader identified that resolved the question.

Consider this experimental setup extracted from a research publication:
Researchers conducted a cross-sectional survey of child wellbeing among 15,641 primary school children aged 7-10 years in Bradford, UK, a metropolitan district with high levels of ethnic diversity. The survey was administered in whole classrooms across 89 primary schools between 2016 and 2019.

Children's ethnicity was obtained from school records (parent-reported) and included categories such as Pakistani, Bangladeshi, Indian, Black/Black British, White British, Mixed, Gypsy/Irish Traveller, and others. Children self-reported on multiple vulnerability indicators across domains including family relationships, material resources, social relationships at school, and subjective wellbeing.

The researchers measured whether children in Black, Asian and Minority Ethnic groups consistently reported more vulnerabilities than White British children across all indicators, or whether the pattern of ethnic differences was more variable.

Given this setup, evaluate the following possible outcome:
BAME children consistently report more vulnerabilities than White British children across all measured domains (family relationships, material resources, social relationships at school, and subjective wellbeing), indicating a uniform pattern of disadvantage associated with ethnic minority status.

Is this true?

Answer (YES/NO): NO